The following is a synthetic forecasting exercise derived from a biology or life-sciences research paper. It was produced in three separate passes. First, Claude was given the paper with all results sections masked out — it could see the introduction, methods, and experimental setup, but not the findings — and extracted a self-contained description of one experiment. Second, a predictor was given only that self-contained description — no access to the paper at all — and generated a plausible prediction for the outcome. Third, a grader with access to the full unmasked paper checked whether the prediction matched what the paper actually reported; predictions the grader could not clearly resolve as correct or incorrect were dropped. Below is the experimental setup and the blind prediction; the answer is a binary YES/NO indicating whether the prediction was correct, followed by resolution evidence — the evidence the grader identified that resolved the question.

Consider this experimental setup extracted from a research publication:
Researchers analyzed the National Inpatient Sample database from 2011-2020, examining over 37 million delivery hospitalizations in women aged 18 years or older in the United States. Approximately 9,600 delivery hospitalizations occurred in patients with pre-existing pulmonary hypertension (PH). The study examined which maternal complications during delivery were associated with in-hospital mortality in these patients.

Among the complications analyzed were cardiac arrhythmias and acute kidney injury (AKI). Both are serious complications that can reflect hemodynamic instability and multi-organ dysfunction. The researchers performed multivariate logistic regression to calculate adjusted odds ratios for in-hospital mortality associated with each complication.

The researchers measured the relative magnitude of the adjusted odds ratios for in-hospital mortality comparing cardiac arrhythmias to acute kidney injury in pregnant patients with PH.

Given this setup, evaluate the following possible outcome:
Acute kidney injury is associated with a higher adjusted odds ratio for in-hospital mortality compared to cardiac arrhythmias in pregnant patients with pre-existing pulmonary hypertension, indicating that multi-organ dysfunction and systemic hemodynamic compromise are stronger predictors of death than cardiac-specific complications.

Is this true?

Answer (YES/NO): YES